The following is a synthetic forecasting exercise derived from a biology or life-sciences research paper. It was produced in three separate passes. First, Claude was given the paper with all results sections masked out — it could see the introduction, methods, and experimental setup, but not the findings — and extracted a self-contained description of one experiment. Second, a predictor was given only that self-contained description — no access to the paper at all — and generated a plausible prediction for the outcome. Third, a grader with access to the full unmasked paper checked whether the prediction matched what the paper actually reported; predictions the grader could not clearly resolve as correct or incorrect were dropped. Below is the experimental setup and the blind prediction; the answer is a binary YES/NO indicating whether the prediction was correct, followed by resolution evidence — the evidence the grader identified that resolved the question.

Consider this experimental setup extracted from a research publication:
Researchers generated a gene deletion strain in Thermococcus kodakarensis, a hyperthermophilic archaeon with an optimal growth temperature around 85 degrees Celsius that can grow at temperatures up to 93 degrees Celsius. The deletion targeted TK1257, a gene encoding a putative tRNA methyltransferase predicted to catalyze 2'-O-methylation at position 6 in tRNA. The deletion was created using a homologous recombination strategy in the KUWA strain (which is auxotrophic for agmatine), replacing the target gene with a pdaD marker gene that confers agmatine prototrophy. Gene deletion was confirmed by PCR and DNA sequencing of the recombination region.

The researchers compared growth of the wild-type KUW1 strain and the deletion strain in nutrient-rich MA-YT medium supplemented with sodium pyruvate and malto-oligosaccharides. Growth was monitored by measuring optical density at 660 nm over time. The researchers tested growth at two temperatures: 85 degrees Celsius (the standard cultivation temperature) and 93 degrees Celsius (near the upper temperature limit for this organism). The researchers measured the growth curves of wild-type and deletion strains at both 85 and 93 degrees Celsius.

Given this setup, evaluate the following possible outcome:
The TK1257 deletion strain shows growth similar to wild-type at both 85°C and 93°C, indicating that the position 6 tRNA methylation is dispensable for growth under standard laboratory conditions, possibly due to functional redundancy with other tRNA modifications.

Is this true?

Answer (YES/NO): NO